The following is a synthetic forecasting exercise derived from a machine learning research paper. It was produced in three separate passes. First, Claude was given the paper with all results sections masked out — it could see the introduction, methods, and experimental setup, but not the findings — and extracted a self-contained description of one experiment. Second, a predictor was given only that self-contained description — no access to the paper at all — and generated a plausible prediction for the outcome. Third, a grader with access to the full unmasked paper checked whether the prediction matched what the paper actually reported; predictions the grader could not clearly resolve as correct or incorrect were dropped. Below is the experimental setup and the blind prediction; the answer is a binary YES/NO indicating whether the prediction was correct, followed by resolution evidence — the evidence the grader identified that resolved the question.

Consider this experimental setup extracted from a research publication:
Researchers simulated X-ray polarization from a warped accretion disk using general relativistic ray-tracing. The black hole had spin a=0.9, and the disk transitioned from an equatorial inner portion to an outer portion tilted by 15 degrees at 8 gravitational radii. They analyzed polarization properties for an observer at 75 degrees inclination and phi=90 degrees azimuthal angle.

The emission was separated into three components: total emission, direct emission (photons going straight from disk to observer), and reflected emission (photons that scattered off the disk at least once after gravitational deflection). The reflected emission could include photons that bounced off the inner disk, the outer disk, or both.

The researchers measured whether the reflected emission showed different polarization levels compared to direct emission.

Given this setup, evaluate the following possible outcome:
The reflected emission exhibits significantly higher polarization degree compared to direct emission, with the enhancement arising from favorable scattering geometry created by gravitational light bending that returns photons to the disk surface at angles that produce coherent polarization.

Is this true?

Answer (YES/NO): YES